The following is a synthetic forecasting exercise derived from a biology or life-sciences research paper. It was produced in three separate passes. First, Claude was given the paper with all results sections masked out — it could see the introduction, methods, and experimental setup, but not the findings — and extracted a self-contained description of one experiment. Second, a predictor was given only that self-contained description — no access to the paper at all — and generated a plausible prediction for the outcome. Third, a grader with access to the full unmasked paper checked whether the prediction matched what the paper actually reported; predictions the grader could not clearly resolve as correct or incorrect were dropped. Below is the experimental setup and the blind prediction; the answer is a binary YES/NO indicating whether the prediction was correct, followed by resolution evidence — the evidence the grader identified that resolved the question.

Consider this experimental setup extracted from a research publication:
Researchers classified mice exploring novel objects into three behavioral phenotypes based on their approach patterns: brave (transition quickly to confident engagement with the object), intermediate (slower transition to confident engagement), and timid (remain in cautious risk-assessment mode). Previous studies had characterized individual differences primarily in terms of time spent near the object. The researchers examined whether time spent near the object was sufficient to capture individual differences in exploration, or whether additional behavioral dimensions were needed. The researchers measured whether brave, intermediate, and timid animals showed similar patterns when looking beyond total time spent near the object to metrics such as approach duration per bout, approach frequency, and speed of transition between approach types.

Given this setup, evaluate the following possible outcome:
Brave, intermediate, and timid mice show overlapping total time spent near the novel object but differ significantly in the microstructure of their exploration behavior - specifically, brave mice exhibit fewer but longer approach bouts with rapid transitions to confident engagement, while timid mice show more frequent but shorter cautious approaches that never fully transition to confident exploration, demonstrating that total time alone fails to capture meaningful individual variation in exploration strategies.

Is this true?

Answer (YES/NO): NO